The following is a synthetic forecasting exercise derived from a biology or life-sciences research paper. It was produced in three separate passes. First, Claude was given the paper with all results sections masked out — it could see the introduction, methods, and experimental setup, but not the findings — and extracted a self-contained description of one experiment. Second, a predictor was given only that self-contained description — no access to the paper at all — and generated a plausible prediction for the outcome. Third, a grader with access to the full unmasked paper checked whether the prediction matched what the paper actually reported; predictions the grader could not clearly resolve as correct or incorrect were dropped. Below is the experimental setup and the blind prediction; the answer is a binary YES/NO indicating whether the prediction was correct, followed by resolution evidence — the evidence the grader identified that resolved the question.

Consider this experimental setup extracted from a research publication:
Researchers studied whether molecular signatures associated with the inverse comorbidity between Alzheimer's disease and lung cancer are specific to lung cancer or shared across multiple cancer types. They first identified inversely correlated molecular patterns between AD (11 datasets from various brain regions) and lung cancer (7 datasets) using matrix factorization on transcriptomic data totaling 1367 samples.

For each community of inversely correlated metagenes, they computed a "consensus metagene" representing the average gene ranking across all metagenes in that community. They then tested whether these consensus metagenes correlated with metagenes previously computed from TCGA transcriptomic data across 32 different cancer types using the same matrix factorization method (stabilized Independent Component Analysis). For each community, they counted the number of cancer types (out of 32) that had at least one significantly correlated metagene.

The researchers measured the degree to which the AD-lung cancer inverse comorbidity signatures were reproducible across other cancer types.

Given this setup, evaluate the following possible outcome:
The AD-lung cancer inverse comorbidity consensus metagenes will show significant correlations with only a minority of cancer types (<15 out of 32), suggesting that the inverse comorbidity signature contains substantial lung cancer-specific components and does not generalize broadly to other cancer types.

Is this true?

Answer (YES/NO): NO